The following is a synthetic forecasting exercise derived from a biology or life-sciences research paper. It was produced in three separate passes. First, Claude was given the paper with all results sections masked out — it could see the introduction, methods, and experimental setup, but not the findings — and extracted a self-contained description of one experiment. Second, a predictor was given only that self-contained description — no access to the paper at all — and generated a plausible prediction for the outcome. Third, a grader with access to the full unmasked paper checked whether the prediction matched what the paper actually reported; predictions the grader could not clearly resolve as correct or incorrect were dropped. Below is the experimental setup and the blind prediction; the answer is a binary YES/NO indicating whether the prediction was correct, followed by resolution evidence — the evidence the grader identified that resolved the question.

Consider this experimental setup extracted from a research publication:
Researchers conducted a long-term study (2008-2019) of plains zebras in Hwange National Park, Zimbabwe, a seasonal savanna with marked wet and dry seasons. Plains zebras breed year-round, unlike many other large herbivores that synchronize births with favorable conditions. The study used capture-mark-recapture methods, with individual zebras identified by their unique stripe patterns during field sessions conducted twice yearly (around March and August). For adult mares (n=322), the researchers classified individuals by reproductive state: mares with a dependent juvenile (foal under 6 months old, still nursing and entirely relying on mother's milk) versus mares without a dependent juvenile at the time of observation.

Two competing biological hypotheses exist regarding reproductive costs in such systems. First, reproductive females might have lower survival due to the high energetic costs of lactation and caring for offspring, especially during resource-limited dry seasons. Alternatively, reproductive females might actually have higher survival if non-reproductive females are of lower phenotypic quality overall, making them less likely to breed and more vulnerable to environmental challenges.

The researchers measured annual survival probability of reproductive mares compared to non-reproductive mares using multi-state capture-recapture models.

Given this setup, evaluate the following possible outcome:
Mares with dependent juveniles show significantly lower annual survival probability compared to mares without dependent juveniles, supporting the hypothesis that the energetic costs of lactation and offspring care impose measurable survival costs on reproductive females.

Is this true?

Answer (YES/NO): NO